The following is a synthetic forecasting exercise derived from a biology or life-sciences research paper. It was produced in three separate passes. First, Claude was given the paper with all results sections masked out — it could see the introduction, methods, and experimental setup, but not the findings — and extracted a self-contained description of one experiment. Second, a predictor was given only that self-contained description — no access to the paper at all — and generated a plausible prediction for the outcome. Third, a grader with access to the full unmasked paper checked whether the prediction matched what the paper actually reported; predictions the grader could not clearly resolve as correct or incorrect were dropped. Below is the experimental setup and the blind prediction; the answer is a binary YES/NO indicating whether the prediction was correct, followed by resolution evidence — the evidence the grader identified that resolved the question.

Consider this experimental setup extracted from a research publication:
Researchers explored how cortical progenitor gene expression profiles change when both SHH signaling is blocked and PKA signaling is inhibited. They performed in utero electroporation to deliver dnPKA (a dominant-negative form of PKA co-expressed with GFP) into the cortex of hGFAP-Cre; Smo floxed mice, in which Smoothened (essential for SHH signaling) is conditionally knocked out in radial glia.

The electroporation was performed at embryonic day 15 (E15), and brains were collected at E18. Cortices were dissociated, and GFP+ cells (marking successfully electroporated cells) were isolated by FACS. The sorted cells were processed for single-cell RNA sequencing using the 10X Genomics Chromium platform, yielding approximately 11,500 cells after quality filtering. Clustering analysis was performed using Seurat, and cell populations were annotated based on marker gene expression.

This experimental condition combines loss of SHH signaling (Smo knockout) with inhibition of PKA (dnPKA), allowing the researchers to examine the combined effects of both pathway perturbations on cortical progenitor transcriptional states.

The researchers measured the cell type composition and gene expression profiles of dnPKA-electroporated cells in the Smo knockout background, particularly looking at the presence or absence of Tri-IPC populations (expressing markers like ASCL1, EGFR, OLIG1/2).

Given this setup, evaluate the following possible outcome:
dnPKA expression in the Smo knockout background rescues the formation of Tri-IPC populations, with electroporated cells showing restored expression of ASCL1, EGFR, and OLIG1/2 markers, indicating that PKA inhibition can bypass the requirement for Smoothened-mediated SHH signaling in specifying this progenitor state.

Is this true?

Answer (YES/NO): YES